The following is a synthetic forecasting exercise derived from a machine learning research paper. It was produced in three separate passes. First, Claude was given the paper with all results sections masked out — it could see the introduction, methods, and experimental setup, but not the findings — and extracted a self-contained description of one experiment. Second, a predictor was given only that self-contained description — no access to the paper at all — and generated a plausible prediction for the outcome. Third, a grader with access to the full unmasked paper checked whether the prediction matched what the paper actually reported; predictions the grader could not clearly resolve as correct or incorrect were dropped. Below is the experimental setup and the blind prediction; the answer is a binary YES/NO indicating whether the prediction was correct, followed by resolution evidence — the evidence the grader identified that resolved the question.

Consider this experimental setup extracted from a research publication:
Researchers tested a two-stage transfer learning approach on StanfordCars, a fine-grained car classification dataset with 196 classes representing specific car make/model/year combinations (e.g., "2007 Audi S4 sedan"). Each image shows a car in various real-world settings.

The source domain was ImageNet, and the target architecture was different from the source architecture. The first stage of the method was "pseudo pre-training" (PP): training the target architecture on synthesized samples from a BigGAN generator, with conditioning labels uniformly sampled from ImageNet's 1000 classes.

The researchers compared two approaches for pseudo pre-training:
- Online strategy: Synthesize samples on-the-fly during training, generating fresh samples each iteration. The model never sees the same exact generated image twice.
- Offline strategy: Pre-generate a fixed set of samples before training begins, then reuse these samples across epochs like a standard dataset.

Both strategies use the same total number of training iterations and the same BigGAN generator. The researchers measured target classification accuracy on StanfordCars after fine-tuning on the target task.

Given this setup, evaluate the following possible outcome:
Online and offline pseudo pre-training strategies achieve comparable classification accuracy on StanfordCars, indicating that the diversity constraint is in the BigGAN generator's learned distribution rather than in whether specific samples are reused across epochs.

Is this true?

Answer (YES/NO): NO